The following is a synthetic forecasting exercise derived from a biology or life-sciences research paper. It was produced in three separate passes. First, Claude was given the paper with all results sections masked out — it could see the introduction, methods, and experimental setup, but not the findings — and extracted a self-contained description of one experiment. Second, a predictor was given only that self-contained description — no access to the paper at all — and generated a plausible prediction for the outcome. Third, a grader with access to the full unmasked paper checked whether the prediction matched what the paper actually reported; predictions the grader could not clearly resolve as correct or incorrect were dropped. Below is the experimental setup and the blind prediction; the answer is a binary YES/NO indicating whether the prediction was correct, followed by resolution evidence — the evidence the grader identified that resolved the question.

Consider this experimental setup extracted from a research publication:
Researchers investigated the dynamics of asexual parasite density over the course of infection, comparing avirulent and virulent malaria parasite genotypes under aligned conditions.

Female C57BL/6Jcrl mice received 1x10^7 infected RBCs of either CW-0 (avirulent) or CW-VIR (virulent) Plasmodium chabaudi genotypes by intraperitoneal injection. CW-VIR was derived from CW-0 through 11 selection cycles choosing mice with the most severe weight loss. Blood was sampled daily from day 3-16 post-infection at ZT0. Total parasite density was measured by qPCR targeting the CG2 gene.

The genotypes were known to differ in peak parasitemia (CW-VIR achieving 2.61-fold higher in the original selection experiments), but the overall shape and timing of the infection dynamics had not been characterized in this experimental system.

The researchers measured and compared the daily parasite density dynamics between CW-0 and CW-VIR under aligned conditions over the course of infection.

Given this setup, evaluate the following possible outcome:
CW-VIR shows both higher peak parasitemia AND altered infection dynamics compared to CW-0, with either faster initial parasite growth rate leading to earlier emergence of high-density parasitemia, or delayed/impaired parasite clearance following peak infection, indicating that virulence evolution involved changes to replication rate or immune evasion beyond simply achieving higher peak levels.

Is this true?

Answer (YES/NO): YES